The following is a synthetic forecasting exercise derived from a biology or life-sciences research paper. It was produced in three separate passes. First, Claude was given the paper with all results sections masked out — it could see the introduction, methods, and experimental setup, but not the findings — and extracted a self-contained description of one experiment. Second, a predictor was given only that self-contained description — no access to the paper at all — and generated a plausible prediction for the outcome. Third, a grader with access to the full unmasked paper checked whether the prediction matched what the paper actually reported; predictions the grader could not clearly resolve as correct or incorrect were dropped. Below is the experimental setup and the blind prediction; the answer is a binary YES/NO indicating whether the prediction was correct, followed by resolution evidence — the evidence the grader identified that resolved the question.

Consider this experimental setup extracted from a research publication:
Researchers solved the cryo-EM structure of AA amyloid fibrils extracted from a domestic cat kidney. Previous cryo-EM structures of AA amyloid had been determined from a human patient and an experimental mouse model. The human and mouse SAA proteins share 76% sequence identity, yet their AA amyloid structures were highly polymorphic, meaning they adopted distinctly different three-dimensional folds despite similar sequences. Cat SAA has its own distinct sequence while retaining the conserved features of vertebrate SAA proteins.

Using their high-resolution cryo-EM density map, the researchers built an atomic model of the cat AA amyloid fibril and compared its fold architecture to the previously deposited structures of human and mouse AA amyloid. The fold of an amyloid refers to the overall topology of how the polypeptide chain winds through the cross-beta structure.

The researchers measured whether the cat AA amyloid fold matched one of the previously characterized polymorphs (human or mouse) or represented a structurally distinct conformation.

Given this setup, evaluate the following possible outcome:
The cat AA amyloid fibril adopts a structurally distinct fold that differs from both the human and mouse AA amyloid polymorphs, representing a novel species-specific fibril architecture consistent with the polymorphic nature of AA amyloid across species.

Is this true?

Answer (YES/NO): YES